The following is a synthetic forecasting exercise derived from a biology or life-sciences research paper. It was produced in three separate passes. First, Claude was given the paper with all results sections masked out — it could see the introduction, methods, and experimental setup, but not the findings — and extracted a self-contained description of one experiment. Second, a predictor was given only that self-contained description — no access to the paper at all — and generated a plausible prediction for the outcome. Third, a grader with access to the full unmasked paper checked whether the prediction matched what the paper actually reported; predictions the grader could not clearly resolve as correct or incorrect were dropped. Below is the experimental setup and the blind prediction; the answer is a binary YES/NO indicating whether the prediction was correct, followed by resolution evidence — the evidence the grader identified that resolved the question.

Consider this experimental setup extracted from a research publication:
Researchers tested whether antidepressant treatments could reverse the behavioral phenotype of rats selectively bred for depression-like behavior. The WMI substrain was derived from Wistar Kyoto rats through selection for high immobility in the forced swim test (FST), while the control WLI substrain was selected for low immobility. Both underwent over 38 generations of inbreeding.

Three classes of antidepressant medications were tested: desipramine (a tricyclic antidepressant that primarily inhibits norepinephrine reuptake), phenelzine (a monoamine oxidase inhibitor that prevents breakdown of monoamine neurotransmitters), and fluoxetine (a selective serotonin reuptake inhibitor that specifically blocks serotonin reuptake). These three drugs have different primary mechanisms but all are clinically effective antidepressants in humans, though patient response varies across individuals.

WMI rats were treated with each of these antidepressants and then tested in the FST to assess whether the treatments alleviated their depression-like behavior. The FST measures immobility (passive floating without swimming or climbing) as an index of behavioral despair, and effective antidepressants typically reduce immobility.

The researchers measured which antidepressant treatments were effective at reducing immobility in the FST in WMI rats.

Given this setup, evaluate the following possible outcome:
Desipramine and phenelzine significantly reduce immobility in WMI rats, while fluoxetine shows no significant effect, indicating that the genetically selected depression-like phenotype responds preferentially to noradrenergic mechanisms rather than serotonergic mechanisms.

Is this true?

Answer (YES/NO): YES